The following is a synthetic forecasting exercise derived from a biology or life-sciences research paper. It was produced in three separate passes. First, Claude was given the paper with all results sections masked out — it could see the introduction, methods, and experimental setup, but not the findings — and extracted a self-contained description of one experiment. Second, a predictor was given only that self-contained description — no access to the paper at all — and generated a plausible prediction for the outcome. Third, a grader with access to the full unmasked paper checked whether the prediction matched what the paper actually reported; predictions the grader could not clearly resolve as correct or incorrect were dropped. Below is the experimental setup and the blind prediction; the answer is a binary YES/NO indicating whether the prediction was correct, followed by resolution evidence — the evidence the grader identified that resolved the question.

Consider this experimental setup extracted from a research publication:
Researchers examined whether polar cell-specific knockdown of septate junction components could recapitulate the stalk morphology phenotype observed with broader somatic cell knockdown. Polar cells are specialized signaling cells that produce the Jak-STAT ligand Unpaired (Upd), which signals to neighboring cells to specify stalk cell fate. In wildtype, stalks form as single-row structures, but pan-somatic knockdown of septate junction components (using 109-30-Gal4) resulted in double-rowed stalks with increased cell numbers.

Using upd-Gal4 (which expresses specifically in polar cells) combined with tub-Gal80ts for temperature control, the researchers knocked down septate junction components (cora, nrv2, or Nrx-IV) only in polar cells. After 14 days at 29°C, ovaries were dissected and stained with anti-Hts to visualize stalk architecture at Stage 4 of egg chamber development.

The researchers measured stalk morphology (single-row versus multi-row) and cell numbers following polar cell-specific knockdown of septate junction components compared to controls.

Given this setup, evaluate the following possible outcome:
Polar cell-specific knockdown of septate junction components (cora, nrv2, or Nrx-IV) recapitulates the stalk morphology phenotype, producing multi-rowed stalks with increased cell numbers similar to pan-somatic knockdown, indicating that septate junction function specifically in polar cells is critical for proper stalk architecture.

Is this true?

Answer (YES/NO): YES